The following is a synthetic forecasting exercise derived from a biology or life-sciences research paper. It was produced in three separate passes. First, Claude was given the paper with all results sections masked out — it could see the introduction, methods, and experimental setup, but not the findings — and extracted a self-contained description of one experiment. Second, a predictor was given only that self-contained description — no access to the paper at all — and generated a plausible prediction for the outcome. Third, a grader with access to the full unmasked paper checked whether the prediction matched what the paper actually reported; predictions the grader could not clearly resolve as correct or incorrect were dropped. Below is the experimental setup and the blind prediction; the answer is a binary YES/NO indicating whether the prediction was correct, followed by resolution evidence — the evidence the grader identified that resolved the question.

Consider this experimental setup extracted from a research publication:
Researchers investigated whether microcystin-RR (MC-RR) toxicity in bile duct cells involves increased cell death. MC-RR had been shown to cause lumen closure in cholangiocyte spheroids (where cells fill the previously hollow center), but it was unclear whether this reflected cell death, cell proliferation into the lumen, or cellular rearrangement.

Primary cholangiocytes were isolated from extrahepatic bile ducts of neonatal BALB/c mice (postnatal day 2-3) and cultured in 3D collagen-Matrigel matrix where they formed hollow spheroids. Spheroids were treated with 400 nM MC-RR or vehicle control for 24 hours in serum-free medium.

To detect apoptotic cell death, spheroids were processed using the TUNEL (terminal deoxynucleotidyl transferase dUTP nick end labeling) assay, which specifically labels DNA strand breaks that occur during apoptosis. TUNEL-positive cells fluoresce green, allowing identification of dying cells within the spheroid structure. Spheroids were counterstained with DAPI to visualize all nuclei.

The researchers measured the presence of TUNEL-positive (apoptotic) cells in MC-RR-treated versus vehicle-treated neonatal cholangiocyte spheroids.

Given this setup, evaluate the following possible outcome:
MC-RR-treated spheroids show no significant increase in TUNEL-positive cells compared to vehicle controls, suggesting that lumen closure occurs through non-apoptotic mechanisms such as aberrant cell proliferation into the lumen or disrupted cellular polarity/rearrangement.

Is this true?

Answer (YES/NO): NO